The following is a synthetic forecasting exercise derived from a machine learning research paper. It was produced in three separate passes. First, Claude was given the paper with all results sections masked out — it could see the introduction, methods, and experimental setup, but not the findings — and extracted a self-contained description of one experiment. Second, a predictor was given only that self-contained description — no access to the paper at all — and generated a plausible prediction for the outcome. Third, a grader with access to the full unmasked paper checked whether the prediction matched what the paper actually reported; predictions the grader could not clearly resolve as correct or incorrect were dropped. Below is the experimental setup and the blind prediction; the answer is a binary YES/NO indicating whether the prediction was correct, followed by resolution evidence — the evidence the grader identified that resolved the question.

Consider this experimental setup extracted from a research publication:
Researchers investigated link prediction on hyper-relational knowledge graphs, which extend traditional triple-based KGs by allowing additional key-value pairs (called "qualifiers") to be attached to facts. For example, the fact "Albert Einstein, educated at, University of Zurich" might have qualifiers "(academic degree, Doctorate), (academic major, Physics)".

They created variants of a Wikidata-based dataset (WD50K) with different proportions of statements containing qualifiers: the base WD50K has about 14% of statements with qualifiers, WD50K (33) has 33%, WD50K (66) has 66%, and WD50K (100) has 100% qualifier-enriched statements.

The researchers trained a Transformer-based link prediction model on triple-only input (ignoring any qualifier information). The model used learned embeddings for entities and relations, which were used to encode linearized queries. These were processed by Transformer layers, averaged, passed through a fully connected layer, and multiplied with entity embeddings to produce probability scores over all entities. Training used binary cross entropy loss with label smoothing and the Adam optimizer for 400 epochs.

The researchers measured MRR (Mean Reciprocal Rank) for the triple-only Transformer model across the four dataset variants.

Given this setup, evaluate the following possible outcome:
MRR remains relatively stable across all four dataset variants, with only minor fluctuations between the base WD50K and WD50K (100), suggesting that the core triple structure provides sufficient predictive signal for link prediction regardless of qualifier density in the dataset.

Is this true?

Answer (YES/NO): NO